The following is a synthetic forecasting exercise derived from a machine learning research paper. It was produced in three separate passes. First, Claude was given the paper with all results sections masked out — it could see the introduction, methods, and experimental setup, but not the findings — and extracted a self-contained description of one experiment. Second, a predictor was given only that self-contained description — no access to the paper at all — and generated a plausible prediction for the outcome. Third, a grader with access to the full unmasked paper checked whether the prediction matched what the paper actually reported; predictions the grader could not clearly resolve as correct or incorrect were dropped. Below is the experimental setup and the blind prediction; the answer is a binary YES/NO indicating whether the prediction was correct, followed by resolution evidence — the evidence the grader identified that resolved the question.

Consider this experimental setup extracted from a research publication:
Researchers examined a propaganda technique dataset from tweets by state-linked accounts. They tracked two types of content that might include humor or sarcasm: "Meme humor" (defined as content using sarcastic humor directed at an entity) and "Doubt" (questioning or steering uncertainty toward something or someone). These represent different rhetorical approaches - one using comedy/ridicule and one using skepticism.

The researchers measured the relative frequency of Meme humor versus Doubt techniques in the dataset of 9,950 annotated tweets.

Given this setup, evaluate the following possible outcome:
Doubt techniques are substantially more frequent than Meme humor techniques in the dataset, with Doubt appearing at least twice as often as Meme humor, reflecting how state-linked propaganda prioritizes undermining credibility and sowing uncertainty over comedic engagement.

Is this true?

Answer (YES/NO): YES